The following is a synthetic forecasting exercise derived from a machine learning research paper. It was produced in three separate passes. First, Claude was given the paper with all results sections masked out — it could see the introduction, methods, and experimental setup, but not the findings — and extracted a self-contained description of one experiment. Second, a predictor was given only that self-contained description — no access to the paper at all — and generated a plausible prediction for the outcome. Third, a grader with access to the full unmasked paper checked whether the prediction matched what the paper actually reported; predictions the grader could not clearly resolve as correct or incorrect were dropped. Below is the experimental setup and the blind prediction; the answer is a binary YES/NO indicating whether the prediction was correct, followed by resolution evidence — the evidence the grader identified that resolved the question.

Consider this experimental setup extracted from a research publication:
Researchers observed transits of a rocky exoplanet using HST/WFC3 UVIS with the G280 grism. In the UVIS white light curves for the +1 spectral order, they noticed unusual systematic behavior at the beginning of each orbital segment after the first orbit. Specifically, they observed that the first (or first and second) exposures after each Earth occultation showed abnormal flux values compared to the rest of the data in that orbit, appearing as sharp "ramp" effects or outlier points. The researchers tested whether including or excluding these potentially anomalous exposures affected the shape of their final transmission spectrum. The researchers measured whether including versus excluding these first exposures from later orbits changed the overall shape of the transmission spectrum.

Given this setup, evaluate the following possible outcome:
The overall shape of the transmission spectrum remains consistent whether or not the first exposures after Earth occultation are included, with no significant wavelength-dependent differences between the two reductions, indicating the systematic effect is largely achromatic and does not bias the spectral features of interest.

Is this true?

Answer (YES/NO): YES